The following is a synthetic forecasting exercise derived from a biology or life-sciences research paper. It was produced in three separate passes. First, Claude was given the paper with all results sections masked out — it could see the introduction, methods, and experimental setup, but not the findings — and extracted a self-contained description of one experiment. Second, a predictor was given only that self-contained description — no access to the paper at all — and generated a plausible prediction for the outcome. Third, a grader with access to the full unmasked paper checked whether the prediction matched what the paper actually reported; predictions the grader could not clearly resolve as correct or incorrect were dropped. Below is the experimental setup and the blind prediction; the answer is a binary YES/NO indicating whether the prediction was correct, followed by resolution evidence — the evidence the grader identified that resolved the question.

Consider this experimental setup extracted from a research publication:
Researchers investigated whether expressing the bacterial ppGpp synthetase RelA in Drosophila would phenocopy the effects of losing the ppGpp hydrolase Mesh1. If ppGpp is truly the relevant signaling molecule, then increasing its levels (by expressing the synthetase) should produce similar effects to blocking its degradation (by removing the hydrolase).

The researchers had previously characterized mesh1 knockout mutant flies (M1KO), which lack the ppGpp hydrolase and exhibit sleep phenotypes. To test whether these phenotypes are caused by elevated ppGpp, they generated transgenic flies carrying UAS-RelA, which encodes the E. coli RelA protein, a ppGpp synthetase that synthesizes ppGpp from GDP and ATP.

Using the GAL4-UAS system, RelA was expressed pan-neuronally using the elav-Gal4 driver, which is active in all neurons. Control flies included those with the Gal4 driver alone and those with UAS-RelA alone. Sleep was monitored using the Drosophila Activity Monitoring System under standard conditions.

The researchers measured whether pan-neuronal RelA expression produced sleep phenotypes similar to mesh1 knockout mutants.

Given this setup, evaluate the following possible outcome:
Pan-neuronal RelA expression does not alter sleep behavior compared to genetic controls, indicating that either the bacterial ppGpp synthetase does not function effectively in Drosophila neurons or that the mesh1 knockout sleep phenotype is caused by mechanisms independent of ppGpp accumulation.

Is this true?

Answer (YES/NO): NO